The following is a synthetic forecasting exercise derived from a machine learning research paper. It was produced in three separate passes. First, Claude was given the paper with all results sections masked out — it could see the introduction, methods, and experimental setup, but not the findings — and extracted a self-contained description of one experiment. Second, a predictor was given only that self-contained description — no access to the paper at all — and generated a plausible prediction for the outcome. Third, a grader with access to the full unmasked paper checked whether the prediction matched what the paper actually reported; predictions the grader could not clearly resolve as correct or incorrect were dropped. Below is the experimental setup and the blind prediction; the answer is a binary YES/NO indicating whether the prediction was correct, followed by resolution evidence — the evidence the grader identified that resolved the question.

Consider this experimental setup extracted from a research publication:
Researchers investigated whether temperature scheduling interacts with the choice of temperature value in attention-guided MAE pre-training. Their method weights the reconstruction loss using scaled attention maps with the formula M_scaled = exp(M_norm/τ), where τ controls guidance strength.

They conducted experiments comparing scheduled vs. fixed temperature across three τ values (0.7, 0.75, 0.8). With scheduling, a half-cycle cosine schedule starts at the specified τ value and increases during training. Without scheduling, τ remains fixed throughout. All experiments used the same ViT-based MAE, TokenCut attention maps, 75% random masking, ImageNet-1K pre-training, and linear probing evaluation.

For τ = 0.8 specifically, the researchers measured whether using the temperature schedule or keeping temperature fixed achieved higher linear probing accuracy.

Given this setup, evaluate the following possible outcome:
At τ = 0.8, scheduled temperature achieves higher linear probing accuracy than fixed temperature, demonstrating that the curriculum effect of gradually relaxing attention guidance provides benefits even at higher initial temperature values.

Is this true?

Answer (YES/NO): NO